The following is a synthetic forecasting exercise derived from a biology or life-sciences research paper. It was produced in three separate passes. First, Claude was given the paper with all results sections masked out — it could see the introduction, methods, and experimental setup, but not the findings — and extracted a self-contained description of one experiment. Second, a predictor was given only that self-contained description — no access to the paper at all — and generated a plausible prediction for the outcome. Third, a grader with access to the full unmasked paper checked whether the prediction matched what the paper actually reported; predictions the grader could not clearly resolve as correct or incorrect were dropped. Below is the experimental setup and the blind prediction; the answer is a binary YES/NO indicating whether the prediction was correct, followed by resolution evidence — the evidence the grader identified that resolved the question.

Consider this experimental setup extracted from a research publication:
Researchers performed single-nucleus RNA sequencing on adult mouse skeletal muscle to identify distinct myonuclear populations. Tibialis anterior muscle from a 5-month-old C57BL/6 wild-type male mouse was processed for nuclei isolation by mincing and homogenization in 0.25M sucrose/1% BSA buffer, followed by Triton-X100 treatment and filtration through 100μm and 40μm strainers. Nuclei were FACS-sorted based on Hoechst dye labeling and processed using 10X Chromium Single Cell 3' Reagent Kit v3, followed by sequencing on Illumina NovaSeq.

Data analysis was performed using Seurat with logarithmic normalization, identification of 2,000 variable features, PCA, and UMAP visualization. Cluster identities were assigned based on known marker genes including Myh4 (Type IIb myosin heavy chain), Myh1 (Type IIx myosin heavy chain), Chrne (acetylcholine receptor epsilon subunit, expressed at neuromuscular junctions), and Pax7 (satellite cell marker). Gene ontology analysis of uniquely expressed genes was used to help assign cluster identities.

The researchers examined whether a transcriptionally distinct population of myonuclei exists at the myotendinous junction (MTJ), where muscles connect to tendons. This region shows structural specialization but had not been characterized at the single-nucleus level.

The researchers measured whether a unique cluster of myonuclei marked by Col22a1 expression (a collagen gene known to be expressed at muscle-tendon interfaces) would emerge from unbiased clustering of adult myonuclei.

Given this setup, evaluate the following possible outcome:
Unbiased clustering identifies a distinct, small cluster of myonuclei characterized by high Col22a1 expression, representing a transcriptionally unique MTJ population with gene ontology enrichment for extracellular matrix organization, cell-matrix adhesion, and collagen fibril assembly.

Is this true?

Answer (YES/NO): NO